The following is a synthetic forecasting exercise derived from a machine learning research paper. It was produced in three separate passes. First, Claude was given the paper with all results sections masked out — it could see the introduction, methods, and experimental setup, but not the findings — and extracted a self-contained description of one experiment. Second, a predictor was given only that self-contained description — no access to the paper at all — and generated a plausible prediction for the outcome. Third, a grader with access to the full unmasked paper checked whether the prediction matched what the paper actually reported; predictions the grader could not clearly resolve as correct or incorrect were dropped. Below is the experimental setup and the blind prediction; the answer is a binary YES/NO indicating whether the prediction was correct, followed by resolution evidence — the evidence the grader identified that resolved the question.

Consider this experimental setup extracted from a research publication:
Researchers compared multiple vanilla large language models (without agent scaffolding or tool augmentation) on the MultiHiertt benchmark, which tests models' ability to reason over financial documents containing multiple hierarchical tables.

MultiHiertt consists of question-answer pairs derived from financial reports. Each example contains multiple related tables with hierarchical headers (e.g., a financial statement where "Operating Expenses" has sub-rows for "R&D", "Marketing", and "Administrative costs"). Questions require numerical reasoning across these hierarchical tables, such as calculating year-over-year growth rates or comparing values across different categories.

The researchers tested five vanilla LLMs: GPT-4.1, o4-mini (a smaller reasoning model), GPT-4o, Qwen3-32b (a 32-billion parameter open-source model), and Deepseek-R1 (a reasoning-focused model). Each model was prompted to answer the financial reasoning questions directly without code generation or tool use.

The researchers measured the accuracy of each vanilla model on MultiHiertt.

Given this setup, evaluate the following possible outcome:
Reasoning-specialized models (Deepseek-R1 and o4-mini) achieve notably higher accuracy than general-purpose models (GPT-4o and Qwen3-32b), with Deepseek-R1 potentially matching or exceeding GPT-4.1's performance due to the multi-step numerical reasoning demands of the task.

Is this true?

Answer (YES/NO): NO